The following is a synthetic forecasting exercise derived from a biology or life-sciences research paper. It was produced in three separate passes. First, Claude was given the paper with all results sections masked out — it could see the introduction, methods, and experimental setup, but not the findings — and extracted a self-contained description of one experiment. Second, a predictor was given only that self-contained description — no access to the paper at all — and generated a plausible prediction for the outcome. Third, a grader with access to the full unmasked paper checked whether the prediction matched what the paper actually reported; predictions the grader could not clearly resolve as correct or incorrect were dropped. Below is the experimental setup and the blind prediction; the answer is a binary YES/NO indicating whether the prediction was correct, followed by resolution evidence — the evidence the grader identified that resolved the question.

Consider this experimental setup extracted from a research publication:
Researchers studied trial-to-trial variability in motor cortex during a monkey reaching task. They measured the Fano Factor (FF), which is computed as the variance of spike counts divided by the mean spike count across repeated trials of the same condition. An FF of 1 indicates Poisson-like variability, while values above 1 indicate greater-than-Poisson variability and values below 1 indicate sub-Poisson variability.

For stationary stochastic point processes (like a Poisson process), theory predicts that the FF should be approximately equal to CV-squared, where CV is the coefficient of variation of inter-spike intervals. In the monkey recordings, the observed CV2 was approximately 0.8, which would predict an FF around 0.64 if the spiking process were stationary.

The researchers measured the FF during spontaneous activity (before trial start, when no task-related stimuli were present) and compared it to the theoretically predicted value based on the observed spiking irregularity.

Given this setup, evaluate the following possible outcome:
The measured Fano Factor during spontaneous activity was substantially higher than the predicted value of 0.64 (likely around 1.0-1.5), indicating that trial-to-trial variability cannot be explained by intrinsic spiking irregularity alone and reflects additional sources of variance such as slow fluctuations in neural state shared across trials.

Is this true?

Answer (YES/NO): NO